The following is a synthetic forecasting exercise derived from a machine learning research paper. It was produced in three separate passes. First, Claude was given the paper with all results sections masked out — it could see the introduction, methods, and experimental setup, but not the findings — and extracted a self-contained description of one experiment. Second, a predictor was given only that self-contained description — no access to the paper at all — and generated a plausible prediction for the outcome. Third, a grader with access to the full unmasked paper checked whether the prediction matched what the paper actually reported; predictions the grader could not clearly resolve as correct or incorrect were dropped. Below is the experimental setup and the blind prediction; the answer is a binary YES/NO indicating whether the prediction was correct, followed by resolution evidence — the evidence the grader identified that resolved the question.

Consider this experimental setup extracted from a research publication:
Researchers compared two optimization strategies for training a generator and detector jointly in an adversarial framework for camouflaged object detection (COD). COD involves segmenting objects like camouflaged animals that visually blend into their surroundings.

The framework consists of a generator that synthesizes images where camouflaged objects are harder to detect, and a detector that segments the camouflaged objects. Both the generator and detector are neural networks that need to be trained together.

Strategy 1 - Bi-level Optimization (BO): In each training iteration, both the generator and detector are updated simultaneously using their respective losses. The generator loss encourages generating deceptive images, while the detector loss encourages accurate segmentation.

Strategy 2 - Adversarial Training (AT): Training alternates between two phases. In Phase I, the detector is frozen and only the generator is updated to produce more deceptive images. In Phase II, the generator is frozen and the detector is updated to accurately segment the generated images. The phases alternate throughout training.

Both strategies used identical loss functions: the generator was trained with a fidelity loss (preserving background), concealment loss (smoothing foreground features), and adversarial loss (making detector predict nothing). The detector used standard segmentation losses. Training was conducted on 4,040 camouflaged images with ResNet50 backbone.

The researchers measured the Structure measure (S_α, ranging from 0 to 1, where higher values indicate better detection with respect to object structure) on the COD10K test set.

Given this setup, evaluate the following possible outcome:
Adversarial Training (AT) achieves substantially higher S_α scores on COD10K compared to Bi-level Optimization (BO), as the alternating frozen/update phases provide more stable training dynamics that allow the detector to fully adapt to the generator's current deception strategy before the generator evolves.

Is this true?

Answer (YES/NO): NO